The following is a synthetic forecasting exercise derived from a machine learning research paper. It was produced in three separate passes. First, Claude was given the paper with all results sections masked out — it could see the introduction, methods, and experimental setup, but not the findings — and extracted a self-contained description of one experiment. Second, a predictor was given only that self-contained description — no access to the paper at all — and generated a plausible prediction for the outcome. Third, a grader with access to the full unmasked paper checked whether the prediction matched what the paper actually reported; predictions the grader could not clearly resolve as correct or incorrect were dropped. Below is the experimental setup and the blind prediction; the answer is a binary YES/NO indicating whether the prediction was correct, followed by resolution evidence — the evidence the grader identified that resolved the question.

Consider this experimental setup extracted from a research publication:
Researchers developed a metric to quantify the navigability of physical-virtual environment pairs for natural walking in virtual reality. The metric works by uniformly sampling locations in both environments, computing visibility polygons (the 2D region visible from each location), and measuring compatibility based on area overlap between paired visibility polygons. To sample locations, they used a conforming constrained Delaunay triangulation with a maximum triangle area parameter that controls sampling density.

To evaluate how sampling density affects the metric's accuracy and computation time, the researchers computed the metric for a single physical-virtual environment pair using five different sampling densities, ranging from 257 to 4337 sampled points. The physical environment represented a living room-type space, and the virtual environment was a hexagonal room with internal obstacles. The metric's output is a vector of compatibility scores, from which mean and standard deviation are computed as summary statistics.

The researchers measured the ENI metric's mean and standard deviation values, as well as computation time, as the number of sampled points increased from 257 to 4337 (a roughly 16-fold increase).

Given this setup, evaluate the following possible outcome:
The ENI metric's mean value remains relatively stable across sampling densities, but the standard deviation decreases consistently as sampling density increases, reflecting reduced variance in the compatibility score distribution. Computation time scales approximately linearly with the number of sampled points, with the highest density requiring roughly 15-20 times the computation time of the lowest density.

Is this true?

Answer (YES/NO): NO